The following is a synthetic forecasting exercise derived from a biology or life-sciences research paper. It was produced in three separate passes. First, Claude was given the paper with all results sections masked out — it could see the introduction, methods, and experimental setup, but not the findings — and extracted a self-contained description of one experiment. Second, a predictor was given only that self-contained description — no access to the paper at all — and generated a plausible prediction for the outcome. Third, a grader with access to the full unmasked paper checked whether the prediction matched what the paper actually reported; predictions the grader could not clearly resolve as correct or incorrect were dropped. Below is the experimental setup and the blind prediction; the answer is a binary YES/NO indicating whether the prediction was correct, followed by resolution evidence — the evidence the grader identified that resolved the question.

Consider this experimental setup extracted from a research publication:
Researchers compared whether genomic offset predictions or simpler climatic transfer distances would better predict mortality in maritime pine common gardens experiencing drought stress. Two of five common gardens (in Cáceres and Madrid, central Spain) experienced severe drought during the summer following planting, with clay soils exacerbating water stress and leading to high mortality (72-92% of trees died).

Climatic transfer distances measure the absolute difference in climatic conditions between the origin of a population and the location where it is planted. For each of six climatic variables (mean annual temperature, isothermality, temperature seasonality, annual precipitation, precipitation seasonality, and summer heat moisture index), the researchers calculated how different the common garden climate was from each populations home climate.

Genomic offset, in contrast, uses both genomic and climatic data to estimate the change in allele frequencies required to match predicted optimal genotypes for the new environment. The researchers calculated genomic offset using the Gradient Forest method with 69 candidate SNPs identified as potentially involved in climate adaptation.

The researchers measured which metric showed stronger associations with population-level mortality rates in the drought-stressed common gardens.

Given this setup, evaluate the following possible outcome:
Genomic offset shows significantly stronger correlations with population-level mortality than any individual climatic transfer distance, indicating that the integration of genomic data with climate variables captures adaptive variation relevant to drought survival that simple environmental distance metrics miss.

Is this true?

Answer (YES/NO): NO